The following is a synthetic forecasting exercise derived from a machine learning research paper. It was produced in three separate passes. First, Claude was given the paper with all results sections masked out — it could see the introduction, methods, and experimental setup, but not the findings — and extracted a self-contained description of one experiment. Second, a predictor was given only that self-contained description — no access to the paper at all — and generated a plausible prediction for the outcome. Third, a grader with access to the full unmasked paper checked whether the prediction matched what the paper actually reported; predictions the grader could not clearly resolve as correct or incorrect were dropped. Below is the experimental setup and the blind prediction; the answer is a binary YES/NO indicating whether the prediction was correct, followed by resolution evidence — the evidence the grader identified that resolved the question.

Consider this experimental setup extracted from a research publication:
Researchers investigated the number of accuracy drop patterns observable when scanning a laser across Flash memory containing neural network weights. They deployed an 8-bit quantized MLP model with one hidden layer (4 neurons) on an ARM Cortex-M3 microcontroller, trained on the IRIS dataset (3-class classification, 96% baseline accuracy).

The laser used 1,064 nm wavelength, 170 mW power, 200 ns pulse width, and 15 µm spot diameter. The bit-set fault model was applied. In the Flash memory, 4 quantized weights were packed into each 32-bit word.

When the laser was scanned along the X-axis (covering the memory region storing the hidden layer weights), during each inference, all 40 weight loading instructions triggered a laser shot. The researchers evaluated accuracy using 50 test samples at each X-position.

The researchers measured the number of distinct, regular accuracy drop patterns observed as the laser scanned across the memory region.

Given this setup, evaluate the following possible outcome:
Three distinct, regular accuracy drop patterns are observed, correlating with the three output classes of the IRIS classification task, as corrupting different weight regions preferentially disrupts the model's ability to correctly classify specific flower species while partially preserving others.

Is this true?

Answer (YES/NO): NO